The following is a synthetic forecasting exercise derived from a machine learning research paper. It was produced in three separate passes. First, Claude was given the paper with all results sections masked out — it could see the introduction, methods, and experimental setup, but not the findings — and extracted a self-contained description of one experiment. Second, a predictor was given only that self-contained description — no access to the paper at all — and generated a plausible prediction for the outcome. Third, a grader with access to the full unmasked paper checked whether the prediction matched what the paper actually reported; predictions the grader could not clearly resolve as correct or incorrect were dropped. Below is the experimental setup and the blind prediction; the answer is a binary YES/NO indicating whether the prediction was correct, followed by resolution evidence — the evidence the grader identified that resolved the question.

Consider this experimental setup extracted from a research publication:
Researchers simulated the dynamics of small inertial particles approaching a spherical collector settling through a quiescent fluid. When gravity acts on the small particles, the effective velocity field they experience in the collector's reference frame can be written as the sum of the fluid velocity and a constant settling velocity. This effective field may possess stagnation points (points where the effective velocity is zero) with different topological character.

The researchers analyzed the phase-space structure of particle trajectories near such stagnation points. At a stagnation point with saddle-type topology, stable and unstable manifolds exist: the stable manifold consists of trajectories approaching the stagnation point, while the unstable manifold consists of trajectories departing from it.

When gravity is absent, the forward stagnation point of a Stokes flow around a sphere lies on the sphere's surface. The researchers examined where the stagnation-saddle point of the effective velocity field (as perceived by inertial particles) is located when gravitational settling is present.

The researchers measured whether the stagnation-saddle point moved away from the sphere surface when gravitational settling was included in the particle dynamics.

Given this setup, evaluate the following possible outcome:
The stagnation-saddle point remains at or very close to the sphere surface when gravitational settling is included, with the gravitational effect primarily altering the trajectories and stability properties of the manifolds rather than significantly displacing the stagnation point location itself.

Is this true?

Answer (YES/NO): NO